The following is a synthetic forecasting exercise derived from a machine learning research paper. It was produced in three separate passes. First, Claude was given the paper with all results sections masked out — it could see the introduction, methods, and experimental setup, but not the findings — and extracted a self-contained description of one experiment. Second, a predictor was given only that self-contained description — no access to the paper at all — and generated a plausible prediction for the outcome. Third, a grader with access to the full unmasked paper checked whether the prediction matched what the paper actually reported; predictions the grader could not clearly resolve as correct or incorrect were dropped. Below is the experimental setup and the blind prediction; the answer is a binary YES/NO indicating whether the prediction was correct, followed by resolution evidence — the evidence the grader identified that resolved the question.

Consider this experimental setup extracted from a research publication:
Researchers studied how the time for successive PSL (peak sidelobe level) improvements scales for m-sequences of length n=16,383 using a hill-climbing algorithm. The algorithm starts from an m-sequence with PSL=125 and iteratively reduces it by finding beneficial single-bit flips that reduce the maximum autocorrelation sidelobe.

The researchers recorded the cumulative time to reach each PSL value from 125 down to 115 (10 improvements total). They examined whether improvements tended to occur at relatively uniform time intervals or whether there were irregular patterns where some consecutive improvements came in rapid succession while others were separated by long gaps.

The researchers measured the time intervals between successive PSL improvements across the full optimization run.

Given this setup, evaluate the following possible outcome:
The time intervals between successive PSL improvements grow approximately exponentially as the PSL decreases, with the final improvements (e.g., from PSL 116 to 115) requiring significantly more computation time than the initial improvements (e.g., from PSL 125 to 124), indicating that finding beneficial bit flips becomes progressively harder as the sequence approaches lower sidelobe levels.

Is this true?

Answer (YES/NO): NO